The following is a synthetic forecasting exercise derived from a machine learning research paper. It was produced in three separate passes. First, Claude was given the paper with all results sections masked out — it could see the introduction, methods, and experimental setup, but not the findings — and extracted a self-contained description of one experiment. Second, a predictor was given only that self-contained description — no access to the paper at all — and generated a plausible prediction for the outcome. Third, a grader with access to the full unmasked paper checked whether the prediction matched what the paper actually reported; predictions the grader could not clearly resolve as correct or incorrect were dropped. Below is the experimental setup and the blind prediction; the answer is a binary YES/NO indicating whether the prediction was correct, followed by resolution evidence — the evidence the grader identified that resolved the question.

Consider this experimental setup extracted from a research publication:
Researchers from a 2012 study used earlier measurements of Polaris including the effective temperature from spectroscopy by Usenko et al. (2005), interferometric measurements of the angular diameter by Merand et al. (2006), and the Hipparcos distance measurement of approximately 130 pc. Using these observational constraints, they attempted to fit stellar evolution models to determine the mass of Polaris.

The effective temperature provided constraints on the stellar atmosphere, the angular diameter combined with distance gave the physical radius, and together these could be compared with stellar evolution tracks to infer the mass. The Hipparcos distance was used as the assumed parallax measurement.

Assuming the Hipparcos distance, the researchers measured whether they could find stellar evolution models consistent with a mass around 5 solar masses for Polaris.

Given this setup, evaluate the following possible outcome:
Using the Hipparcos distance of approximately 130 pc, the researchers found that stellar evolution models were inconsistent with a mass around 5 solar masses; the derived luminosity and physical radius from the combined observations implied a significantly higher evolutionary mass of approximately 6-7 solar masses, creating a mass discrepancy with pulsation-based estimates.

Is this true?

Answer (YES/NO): NO